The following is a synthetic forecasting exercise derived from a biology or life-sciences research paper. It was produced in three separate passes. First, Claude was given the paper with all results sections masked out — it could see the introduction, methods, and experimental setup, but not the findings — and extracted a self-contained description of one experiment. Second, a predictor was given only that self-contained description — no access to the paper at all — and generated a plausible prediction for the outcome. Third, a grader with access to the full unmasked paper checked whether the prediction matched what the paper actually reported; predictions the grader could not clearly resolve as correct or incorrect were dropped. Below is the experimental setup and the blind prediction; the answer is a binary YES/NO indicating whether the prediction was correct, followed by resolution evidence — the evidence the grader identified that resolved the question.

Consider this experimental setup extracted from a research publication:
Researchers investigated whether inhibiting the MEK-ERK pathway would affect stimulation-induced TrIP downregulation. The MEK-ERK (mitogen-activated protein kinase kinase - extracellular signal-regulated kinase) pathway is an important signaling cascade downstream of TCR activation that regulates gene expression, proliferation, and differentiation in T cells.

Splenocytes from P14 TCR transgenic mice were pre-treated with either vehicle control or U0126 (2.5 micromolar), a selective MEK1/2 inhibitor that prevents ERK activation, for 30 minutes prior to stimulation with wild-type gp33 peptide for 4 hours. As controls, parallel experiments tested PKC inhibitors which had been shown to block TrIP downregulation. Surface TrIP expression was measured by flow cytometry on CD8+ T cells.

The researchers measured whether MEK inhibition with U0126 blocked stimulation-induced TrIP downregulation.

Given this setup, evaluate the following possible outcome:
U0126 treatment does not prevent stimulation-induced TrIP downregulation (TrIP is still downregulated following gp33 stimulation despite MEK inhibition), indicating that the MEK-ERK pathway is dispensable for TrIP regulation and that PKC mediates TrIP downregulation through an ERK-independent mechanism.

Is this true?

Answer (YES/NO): NO